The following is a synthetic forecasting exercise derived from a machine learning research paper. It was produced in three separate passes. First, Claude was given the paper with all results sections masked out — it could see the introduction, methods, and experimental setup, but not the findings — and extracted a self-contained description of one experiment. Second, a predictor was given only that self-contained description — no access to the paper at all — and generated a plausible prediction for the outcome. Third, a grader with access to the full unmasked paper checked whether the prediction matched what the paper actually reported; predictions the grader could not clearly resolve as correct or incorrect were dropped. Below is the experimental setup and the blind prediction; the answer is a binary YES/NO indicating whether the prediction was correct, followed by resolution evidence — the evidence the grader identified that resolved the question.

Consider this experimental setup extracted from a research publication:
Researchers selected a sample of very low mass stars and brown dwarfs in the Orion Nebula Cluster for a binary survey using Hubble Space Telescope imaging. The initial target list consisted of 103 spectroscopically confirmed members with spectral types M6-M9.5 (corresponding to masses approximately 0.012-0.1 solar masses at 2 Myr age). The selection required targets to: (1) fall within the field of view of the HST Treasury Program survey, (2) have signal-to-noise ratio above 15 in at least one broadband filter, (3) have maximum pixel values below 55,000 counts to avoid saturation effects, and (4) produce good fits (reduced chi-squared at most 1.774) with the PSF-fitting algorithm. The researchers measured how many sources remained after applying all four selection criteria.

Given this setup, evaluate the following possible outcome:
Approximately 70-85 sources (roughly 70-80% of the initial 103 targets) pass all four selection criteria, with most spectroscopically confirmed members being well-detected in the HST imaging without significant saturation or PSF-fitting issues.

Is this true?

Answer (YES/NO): YES